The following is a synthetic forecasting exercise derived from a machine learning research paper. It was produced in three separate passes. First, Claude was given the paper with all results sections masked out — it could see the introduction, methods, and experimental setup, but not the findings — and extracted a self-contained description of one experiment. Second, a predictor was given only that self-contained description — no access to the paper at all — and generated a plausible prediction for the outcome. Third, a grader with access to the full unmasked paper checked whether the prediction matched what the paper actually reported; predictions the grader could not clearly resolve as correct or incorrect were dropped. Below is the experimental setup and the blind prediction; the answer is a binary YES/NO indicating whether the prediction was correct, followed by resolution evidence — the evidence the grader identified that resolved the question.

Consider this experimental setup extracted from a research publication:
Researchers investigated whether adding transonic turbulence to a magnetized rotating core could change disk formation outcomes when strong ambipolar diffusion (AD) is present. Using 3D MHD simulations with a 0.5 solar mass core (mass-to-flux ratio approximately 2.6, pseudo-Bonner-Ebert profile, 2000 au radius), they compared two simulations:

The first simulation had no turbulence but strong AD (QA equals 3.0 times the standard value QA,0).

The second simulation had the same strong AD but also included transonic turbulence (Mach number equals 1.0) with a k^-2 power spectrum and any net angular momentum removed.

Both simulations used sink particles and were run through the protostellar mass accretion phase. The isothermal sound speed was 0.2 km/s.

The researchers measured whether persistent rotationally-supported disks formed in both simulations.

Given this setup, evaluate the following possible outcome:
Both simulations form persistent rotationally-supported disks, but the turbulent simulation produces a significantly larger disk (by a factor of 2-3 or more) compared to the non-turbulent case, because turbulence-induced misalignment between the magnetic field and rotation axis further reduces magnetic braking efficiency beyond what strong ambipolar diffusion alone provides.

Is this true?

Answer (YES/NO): NO